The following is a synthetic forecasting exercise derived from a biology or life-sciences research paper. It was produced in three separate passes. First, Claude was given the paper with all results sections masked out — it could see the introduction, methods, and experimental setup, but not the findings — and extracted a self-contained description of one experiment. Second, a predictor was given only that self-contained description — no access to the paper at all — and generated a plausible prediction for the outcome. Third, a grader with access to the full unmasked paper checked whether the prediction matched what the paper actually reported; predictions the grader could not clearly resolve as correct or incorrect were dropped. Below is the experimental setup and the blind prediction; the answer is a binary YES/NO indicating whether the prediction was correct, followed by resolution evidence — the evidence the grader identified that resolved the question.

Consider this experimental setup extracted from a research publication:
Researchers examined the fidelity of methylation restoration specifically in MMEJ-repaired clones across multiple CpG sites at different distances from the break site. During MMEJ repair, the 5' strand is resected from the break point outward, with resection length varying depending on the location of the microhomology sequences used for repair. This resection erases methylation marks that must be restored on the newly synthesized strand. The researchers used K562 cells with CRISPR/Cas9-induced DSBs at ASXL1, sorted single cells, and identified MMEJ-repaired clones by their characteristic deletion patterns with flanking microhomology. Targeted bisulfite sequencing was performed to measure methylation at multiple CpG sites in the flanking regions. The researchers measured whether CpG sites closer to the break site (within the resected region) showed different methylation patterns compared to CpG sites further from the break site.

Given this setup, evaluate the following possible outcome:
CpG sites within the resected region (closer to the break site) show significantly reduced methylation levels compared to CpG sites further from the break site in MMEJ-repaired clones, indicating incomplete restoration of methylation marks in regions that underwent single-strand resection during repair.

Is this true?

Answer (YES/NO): NO